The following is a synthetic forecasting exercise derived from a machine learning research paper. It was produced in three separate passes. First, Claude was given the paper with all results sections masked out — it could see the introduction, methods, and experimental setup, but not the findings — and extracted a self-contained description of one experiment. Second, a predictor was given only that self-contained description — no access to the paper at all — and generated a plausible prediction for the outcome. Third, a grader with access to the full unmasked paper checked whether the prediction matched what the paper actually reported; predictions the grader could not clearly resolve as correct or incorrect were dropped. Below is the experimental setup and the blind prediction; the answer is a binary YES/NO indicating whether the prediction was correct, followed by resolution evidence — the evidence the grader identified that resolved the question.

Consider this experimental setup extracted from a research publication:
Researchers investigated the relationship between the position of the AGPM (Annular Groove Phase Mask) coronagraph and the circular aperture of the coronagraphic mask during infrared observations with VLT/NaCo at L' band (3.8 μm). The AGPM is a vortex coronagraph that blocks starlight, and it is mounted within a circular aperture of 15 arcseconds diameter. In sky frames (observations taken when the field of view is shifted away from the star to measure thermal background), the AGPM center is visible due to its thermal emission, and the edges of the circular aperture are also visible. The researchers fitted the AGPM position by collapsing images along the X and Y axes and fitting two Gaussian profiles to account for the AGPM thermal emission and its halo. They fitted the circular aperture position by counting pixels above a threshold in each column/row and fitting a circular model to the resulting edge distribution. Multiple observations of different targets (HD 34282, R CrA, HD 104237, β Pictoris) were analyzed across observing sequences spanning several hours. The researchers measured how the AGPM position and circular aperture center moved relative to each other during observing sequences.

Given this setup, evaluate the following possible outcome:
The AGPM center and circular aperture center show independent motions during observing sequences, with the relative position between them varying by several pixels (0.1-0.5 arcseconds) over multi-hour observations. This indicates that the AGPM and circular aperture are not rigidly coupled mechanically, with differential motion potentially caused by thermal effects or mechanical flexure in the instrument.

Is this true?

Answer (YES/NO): NO